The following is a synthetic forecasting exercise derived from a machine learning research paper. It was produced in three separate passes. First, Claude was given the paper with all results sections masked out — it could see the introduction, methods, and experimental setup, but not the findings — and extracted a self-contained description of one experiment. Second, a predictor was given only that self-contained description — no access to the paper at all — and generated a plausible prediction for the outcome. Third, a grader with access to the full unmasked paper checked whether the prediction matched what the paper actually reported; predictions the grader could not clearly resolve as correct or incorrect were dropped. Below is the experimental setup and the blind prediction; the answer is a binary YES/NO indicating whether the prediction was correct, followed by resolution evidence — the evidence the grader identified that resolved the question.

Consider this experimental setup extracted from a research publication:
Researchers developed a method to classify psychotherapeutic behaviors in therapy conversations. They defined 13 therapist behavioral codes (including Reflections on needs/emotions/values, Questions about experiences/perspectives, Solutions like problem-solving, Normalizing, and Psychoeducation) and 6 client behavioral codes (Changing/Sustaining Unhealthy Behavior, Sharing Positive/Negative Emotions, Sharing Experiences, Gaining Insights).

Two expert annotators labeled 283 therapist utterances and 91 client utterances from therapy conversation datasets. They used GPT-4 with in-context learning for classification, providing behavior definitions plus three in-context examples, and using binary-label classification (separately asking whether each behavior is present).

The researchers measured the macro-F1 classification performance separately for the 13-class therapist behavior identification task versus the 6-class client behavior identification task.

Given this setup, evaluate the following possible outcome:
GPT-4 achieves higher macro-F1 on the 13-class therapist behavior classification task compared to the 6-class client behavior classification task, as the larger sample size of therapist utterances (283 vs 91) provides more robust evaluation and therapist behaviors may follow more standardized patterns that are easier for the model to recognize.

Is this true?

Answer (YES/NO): NO